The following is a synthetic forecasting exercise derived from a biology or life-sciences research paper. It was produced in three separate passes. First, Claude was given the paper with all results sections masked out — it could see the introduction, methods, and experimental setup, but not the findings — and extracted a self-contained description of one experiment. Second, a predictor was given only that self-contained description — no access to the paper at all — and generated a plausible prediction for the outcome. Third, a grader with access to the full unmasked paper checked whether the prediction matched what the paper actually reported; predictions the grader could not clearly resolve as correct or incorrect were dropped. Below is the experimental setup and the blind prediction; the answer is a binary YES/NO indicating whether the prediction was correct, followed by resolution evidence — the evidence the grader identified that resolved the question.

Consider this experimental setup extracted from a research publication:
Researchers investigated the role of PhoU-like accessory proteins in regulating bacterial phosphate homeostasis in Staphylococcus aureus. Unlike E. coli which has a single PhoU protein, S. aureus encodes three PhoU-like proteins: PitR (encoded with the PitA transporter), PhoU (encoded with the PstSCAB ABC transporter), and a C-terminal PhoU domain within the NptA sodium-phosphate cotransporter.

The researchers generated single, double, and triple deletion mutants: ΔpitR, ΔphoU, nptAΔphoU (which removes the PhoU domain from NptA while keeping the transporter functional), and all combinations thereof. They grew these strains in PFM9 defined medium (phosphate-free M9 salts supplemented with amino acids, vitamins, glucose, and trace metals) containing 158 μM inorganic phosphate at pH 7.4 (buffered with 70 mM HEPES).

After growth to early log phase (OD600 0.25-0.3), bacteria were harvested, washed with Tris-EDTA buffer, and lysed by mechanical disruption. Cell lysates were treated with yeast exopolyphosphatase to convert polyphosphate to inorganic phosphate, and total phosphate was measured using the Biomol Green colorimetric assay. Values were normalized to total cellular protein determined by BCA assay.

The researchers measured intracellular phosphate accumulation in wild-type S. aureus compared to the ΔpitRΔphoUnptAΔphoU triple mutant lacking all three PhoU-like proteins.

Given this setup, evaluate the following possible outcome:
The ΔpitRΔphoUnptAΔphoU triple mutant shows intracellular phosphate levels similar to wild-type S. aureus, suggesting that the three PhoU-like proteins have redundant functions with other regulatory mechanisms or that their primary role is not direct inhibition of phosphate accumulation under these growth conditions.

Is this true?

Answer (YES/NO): NO